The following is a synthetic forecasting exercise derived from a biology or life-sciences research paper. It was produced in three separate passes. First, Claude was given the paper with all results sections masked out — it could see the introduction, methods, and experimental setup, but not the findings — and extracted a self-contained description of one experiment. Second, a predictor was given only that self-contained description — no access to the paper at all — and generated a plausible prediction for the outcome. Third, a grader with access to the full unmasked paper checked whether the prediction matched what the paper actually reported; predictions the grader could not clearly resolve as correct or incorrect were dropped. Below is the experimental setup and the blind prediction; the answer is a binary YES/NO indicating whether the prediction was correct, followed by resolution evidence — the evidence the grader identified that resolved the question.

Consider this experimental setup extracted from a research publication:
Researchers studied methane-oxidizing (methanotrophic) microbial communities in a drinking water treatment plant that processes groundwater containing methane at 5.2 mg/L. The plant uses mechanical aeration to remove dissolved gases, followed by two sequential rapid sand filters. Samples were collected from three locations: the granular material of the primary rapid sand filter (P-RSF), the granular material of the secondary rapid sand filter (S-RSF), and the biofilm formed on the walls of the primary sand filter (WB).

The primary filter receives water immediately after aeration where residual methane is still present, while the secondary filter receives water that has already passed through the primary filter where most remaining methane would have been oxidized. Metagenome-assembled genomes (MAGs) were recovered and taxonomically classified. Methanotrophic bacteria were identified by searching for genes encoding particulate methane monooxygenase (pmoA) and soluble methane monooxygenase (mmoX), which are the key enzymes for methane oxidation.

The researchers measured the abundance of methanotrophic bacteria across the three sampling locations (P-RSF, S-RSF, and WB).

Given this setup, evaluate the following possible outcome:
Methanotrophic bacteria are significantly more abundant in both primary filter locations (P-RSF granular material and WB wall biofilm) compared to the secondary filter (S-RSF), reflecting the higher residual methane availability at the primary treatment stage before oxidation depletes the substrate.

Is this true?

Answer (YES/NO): YES